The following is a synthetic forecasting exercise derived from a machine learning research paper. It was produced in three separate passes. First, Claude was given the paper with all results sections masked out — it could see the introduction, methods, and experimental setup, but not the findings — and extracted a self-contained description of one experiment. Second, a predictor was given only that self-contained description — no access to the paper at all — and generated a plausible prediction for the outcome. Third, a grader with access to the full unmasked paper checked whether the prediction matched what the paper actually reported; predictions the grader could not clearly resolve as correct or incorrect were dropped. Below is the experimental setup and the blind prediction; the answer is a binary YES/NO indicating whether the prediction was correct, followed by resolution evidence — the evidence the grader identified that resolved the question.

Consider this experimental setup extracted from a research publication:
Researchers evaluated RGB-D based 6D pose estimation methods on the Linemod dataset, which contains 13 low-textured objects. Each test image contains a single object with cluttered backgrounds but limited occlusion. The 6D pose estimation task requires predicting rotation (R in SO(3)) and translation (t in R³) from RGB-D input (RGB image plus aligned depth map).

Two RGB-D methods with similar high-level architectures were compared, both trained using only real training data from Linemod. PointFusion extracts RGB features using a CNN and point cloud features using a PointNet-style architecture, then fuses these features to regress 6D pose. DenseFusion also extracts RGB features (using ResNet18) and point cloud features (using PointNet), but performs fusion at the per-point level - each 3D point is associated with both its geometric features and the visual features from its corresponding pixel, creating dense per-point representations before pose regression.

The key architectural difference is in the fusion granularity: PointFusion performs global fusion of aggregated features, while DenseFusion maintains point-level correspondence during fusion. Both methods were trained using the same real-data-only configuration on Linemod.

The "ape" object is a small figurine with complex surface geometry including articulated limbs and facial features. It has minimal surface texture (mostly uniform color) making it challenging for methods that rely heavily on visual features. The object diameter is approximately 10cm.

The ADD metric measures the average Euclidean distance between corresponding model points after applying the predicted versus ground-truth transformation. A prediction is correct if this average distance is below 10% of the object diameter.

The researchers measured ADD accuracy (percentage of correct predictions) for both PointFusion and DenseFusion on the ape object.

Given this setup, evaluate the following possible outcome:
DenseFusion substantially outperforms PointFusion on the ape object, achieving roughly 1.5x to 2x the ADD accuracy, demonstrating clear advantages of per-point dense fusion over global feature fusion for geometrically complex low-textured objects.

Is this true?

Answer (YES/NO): NO